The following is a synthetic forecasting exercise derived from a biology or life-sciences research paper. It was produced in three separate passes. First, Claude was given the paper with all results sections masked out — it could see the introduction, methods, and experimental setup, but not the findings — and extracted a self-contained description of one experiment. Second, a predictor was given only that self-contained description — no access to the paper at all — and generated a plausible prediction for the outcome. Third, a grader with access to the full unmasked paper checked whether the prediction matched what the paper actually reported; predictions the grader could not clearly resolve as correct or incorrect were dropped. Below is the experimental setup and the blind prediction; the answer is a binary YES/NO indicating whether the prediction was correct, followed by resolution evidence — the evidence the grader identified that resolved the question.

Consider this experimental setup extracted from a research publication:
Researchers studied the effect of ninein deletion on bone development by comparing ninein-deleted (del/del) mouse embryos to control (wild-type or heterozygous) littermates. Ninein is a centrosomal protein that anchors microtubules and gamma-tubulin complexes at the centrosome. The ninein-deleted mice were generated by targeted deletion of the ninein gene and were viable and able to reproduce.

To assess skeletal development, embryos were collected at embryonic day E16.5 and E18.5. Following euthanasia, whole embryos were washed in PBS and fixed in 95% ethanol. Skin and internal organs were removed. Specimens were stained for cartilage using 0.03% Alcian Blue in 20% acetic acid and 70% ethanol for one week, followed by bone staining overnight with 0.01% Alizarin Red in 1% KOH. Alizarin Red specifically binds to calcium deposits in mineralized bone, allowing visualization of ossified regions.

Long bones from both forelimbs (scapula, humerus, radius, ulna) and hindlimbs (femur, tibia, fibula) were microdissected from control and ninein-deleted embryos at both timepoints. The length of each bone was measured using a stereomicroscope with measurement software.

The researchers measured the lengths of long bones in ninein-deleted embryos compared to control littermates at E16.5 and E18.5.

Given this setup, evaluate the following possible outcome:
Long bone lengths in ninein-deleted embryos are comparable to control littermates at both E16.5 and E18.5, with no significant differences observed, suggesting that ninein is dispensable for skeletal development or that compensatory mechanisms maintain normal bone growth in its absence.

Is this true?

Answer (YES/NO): YES